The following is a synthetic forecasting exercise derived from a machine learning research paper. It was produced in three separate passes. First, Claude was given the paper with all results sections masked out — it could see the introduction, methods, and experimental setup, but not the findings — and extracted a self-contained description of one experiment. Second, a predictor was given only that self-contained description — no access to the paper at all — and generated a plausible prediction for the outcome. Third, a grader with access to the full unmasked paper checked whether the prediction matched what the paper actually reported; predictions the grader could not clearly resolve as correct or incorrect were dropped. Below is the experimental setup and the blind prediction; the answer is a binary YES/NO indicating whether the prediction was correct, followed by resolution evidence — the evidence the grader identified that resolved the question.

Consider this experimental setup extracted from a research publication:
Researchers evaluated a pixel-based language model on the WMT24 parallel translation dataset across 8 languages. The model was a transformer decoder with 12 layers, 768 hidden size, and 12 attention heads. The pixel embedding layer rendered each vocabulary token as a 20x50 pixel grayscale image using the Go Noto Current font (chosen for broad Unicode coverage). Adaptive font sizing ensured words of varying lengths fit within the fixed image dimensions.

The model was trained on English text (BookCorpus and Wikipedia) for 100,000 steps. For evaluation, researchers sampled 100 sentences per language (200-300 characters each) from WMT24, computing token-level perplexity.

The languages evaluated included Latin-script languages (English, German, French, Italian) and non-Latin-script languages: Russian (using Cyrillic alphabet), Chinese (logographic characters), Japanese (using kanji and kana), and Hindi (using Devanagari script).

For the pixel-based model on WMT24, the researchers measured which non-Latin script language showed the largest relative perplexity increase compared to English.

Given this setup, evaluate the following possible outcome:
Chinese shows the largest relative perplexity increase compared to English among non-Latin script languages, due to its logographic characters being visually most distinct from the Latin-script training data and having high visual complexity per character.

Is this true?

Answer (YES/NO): NO